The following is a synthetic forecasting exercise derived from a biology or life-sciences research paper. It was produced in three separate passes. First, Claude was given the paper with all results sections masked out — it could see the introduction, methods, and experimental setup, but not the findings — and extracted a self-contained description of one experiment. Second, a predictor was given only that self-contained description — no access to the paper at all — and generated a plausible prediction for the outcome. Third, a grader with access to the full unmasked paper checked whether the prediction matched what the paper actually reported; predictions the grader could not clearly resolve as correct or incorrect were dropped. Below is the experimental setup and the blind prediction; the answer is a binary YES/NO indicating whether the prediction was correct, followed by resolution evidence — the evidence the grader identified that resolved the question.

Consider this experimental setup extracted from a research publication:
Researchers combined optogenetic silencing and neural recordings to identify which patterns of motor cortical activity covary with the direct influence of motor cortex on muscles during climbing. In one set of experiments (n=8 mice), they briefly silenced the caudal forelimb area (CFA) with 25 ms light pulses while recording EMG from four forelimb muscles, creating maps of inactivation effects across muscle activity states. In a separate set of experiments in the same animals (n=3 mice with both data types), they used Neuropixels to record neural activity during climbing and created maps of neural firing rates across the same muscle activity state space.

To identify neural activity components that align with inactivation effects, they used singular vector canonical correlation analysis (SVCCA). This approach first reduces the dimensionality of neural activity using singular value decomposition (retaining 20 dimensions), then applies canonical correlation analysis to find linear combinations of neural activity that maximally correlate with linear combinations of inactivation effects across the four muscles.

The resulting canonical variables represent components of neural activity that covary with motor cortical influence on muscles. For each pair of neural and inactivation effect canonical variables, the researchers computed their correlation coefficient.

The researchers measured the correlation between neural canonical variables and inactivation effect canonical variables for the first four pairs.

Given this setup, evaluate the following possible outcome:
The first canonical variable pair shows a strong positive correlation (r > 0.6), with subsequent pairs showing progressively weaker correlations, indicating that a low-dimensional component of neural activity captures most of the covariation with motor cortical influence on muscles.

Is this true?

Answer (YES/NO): NO